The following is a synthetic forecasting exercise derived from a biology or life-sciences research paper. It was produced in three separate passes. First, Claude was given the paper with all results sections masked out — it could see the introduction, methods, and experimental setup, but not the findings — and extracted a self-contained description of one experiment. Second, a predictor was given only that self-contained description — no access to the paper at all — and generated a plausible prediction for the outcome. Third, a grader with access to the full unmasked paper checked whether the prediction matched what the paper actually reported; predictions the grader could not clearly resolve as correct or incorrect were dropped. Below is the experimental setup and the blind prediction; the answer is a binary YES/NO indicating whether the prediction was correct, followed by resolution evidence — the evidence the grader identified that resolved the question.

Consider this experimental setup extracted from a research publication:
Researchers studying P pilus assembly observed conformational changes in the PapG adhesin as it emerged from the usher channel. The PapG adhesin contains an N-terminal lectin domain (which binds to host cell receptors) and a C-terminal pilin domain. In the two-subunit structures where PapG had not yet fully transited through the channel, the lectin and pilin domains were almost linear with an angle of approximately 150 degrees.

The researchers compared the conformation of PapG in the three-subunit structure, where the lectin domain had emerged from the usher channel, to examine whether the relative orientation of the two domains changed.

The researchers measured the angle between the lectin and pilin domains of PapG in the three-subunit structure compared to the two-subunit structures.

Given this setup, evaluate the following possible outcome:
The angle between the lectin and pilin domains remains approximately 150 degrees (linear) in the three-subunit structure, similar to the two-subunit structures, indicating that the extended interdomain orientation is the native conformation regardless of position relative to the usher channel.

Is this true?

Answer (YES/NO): NO